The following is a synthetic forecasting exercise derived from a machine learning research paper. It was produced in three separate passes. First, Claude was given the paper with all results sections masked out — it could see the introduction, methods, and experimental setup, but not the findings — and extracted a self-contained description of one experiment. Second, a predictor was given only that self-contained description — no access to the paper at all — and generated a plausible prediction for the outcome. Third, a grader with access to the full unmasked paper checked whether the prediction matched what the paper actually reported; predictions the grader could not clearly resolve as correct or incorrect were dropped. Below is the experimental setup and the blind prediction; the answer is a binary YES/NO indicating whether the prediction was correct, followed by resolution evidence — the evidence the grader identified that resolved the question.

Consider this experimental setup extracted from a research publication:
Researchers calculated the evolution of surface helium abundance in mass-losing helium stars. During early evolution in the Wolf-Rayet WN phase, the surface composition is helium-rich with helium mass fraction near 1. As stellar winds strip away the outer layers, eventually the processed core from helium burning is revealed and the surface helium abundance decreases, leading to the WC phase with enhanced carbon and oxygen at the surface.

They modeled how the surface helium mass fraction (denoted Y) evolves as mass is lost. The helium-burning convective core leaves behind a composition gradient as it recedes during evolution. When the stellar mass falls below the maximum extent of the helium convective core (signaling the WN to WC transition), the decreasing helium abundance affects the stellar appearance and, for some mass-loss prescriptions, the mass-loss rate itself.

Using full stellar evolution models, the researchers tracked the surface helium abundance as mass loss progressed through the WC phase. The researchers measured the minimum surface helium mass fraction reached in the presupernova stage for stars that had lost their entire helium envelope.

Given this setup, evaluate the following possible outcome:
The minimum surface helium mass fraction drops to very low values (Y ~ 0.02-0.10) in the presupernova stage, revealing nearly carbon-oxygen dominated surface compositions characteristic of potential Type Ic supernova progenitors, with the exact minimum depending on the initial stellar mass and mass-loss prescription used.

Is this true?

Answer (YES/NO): NO